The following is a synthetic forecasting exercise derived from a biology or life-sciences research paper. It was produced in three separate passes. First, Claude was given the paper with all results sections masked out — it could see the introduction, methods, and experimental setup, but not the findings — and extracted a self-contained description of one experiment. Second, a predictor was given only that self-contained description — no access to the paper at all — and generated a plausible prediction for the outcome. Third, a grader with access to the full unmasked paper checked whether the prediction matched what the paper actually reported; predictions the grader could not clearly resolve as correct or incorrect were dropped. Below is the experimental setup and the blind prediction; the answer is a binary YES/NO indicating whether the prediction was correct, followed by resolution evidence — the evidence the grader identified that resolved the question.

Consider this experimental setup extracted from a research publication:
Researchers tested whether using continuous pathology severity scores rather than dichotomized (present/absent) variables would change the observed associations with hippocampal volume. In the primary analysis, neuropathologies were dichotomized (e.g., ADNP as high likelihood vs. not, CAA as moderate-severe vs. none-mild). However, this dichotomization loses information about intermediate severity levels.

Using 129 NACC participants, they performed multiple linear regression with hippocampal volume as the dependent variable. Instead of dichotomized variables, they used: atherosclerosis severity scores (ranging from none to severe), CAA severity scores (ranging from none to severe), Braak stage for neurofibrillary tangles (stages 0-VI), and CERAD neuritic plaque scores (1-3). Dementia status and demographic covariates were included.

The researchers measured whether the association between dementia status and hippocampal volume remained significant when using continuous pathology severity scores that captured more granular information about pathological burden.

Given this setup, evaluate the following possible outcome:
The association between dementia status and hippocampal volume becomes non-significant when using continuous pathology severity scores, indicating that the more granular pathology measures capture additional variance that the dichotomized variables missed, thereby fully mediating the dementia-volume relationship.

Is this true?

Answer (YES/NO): NO